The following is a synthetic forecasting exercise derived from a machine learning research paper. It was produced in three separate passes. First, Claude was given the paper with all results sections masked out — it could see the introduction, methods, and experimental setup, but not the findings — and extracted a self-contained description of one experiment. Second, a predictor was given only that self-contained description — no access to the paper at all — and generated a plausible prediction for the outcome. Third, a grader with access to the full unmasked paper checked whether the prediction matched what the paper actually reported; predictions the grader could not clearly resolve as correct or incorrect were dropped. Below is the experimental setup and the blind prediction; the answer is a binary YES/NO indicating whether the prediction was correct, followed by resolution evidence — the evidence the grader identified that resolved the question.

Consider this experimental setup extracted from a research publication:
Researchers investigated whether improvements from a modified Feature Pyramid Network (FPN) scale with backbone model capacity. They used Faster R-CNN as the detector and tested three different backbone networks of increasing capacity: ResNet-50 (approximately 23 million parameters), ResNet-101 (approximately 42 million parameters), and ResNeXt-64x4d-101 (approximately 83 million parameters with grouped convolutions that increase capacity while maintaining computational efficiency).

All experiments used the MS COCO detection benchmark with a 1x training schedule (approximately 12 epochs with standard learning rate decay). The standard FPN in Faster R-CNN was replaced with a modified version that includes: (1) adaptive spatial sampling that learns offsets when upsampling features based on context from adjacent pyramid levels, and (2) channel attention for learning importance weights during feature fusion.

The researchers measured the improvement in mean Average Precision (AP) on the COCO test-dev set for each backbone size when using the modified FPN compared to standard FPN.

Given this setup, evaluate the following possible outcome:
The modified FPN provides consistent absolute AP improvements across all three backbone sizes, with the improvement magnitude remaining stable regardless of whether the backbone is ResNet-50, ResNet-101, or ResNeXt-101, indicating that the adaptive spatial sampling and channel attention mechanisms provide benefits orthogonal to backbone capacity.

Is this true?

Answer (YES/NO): NO